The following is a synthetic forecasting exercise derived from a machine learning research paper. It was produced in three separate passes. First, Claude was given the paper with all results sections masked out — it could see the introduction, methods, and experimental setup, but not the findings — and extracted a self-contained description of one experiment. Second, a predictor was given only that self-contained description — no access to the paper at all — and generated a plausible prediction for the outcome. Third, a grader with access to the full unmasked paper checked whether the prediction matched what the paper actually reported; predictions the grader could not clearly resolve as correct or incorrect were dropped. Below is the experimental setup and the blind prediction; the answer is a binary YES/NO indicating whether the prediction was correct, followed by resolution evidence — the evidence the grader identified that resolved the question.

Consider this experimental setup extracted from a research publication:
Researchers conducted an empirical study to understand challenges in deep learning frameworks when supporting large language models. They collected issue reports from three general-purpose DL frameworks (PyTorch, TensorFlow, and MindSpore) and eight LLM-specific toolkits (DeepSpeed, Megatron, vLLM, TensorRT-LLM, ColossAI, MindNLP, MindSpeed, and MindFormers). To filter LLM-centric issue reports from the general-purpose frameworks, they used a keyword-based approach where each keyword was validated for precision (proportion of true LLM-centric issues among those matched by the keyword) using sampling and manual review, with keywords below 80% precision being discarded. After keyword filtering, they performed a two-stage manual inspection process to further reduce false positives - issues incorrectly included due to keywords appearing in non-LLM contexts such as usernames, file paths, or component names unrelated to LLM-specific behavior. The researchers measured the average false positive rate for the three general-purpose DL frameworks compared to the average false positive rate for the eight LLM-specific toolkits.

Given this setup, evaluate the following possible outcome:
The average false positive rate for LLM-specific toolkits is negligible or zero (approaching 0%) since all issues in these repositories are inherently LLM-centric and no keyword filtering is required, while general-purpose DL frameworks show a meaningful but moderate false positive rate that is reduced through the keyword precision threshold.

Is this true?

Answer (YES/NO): NO